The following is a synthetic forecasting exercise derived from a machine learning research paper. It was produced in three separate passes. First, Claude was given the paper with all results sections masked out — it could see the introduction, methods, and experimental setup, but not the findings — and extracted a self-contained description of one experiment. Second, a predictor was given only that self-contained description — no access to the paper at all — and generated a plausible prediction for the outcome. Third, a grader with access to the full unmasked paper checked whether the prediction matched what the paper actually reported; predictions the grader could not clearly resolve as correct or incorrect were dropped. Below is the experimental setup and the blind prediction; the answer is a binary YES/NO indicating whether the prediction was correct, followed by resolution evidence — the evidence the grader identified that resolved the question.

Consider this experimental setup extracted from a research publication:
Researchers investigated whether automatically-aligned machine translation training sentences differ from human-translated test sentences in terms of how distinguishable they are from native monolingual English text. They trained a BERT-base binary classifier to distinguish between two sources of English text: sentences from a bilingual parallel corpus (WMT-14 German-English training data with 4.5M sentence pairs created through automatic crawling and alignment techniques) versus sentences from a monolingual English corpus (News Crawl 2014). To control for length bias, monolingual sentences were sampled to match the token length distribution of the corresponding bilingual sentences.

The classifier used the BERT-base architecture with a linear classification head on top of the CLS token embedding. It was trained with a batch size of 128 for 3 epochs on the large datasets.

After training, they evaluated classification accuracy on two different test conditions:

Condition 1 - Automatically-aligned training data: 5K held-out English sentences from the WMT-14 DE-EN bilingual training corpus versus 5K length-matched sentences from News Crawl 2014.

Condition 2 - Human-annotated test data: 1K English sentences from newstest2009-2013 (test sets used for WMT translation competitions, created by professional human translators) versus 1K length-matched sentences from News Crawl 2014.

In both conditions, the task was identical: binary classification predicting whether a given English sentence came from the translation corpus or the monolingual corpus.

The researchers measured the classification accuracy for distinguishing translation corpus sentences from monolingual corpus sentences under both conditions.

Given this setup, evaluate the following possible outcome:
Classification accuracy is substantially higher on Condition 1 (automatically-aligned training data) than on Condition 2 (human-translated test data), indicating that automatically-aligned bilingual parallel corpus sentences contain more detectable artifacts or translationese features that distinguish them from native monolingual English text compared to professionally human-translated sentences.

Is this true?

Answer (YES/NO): YES